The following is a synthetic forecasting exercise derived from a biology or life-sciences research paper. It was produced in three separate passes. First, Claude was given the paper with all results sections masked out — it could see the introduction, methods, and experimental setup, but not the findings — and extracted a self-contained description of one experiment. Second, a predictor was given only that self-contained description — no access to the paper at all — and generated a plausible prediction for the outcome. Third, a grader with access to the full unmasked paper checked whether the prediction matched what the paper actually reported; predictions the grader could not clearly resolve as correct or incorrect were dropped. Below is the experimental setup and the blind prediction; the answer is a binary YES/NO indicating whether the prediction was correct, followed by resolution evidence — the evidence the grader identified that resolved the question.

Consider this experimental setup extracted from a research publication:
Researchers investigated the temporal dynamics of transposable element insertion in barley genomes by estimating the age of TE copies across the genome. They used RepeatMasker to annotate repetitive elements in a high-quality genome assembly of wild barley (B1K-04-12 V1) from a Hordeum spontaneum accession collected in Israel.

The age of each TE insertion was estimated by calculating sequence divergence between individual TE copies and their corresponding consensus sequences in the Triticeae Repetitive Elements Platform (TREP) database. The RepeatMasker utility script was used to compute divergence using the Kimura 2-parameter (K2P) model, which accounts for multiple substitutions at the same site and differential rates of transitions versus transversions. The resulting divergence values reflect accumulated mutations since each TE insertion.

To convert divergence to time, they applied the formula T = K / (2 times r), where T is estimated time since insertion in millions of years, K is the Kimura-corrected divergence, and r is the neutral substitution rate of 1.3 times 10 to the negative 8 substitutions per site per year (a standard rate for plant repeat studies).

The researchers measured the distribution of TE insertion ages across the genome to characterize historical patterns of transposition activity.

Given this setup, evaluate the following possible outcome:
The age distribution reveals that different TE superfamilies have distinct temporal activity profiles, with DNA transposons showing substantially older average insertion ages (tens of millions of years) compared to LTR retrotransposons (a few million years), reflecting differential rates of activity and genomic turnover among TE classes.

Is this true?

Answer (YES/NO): NO